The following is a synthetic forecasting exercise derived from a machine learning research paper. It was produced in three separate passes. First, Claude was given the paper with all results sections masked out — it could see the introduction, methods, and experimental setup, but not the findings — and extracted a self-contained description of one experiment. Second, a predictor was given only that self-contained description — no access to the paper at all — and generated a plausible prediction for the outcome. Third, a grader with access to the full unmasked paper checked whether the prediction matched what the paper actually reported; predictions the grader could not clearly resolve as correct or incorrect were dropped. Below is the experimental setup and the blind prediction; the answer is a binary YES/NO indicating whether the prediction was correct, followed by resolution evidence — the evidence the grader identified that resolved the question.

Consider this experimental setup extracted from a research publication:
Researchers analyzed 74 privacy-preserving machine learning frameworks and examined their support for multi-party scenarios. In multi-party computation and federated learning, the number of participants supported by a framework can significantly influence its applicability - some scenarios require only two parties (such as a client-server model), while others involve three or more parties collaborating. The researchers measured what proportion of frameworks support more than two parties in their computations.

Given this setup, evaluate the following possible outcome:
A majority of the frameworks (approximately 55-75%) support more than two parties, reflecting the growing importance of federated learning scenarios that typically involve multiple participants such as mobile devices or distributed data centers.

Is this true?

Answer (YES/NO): NO